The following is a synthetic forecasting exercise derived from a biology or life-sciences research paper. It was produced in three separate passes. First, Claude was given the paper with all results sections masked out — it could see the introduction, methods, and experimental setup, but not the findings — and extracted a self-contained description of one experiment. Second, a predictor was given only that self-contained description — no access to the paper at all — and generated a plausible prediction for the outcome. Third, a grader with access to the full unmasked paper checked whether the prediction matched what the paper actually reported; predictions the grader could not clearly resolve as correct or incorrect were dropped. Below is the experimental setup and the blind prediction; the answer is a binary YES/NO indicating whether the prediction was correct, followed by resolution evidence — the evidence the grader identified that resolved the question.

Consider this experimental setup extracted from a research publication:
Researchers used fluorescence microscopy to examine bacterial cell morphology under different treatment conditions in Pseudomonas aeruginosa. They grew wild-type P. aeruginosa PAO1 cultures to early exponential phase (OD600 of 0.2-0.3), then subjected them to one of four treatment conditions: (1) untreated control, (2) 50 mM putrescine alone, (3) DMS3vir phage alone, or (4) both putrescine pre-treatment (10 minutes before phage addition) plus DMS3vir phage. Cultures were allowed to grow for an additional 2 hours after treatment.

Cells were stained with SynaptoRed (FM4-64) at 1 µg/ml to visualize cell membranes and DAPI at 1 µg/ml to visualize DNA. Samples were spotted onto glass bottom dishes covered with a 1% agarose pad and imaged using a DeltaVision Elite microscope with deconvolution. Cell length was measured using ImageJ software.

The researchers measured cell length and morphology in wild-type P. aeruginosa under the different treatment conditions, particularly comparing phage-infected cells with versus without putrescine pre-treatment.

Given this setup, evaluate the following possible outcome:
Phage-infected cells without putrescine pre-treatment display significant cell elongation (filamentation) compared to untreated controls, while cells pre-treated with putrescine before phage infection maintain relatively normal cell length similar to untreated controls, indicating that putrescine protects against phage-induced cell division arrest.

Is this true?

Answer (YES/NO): YES